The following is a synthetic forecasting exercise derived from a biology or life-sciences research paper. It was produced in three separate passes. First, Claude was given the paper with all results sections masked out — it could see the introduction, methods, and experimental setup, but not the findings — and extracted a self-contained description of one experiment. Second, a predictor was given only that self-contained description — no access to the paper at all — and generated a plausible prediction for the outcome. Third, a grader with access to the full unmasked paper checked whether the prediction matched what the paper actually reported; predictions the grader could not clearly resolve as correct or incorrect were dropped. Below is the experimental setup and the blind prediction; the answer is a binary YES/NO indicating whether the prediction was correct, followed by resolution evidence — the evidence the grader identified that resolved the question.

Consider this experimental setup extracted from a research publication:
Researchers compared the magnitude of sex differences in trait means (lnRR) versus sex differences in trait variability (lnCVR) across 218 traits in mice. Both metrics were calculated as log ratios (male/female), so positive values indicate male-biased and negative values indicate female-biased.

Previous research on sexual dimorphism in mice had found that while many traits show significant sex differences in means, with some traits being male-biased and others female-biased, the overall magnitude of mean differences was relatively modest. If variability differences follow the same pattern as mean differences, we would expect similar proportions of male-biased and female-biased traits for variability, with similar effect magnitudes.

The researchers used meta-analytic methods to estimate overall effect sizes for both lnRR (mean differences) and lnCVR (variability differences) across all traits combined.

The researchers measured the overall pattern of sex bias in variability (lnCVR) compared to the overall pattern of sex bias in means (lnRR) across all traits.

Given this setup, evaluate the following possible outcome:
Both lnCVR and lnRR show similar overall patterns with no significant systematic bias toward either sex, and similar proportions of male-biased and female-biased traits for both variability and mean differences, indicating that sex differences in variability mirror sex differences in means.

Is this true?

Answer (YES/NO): YES